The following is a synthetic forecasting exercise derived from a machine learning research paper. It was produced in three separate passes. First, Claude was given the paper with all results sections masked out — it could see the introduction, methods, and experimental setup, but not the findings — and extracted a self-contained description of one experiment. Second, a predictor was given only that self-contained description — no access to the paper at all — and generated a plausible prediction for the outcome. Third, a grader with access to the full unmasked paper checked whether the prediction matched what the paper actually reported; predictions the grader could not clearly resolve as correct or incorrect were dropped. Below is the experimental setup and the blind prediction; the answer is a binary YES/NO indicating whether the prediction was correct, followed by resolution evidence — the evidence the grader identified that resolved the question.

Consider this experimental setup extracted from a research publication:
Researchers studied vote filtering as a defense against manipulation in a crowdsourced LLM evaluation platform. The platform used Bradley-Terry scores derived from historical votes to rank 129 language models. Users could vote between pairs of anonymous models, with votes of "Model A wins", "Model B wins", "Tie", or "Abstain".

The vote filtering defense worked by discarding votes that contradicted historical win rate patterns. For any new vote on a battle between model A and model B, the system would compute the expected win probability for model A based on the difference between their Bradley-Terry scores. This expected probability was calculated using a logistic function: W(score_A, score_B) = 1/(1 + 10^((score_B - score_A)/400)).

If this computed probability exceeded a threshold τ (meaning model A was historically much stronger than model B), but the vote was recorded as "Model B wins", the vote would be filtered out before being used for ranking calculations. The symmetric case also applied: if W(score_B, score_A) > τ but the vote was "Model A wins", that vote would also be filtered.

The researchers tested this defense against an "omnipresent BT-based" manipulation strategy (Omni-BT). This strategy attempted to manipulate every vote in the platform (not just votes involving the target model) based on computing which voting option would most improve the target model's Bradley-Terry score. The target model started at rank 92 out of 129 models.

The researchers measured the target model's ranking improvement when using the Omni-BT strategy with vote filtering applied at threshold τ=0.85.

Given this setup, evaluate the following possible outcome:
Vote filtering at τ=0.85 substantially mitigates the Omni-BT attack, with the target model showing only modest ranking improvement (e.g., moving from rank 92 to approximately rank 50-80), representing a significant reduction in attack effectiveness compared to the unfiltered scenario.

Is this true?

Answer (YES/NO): NO